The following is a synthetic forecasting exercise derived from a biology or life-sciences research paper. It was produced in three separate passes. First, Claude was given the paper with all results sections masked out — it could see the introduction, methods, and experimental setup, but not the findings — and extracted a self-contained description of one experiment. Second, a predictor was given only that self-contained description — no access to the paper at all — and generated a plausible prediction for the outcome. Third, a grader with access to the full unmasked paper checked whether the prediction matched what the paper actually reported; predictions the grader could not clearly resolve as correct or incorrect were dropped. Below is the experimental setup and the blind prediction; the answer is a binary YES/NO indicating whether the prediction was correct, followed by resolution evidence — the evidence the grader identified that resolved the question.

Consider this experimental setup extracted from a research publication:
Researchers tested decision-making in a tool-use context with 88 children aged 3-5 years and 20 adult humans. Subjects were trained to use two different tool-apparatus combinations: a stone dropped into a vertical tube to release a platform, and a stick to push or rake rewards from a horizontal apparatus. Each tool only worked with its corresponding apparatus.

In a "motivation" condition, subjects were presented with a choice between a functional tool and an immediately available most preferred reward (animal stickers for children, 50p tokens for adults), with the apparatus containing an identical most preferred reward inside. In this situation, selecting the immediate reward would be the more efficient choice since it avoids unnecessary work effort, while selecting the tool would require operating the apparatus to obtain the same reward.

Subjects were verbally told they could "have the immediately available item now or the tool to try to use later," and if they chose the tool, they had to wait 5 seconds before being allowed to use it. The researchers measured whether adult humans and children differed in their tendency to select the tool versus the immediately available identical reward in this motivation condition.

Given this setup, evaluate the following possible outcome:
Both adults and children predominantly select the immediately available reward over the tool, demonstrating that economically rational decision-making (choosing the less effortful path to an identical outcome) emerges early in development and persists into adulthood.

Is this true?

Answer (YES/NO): NO